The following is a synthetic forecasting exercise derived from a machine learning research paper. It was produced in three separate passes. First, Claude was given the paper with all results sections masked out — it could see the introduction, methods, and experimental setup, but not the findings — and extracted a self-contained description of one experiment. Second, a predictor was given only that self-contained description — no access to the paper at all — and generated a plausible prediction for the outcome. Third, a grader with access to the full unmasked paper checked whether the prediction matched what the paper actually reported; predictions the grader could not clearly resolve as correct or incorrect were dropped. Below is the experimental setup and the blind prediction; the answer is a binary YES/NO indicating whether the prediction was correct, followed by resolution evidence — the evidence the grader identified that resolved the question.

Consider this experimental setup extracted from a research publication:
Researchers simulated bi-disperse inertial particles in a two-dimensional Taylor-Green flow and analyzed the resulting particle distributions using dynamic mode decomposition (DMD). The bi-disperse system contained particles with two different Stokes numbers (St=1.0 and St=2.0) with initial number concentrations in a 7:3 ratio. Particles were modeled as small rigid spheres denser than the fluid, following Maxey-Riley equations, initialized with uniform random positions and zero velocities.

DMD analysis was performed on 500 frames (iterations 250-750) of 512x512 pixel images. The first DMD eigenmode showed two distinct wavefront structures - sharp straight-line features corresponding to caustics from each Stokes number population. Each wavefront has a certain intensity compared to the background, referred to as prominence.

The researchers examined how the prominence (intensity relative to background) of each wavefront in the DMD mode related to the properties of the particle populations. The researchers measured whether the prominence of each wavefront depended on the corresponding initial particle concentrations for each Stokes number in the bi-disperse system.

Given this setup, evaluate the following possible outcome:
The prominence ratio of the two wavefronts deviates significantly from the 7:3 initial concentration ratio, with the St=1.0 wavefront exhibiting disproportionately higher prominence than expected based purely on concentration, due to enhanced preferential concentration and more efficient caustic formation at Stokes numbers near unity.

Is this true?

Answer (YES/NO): NO